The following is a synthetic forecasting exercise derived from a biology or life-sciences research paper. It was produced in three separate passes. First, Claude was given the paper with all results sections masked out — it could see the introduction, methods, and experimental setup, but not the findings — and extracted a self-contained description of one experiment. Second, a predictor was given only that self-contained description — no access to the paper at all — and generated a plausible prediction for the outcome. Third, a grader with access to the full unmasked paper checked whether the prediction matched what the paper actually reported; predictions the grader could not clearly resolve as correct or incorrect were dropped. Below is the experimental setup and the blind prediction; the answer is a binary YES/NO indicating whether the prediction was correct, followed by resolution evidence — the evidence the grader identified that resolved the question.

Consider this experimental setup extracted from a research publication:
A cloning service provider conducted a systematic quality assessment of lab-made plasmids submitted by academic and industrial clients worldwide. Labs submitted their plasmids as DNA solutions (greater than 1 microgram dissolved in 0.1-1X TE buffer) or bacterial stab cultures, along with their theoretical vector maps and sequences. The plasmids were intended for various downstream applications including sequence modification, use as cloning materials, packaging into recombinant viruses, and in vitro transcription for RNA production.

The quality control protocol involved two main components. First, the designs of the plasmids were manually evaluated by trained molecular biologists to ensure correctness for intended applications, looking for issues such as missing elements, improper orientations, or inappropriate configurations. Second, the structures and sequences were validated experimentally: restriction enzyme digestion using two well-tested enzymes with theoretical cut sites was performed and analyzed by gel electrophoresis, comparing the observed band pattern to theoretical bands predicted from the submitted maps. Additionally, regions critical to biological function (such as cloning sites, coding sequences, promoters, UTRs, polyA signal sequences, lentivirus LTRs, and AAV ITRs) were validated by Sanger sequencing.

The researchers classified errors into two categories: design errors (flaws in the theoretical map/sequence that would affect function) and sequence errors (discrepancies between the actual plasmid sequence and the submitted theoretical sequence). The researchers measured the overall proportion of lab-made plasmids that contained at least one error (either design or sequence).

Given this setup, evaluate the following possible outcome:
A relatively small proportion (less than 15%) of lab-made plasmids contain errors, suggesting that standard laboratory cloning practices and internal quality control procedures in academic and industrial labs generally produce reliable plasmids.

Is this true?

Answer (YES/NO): NO